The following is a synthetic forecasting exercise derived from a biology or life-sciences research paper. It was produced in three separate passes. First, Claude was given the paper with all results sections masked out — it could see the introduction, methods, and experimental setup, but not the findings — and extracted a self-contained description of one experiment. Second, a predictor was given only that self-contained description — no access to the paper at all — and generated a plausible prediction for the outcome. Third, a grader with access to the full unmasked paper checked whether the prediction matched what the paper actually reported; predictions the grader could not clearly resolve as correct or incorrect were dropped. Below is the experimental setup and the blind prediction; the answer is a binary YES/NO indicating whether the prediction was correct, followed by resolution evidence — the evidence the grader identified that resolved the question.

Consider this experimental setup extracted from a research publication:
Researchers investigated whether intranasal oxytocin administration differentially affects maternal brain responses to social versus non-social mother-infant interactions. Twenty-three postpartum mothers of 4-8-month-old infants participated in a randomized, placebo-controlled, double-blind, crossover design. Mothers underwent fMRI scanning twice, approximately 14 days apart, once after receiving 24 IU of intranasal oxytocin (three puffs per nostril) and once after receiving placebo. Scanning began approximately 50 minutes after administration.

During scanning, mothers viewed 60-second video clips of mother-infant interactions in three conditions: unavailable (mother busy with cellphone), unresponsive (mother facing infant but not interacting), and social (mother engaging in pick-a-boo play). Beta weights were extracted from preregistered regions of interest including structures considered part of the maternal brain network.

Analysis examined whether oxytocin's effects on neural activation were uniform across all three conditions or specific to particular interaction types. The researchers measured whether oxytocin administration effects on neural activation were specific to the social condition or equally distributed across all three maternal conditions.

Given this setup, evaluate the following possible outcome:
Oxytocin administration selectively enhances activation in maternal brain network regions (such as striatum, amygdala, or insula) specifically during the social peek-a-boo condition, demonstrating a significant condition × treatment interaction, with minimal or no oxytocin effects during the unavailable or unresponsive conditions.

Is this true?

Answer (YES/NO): NO